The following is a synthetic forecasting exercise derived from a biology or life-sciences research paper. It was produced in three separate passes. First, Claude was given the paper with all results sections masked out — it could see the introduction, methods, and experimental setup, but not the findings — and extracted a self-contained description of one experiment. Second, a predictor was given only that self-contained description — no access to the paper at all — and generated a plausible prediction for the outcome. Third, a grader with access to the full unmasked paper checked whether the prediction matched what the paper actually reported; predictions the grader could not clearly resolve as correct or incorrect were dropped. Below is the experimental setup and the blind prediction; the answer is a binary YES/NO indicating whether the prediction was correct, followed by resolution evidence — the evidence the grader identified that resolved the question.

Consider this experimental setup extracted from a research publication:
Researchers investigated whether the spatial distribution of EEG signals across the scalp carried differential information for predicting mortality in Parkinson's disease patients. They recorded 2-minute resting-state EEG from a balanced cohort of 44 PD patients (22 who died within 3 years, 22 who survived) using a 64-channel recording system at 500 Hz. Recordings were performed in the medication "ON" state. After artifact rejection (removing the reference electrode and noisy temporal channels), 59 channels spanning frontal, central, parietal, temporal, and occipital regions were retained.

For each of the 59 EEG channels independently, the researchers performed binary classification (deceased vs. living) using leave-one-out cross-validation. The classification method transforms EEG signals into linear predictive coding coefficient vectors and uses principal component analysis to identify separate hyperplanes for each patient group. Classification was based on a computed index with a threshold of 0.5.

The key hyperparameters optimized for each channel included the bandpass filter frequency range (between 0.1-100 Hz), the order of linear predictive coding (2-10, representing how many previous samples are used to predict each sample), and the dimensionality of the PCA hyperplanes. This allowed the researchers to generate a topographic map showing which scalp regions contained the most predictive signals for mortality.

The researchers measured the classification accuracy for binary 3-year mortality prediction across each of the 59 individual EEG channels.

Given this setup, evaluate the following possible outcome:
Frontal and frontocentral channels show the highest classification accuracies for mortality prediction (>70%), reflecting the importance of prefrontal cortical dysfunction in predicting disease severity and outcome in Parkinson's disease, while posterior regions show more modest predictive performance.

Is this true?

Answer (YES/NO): NO